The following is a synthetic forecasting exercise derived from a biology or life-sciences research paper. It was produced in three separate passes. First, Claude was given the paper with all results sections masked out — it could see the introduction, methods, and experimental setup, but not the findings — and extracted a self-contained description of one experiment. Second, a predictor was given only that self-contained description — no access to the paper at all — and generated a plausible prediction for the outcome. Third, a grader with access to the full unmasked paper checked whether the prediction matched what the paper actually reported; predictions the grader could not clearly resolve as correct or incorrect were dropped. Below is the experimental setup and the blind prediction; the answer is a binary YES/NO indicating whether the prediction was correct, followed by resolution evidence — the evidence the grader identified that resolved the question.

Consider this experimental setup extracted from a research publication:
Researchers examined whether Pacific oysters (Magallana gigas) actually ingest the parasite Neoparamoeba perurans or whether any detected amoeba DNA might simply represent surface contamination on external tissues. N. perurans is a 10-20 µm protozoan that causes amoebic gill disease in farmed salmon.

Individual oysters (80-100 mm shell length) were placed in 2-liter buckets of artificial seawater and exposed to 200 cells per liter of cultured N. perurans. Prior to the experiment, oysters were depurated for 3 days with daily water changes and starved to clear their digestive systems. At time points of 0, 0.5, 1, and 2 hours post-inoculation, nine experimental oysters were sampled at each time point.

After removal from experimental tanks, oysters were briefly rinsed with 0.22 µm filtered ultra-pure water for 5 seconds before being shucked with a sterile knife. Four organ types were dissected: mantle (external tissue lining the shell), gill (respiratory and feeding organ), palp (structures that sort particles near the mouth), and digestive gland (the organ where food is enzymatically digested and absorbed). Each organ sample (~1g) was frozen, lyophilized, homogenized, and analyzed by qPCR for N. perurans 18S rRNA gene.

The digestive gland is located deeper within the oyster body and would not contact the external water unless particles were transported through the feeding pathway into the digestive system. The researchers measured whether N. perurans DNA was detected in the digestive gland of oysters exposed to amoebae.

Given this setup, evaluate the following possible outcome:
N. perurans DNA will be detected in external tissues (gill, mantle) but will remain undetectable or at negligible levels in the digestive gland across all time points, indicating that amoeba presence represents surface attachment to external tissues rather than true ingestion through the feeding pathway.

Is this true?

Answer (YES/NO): NO